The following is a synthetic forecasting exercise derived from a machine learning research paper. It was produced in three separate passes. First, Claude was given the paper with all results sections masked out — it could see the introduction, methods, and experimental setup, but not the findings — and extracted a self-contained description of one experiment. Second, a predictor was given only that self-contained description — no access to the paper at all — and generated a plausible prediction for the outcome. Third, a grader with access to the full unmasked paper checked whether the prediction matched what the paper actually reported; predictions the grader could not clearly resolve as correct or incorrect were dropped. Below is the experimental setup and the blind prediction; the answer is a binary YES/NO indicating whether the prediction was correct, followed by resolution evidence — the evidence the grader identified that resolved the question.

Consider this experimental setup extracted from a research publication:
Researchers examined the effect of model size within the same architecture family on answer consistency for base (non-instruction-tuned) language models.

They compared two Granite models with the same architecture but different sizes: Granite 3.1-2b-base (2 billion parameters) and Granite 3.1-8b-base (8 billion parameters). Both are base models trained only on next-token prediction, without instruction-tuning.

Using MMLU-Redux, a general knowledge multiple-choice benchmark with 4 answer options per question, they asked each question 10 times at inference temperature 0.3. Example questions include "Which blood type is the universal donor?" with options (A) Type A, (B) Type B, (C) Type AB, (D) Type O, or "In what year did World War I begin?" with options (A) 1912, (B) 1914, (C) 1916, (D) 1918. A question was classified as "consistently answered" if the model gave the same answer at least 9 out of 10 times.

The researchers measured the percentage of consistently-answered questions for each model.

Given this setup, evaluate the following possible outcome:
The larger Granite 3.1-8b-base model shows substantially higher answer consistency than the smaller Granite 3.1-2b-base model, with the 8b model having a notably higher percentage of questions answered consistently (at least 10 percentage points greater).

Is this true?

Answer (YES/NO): YES